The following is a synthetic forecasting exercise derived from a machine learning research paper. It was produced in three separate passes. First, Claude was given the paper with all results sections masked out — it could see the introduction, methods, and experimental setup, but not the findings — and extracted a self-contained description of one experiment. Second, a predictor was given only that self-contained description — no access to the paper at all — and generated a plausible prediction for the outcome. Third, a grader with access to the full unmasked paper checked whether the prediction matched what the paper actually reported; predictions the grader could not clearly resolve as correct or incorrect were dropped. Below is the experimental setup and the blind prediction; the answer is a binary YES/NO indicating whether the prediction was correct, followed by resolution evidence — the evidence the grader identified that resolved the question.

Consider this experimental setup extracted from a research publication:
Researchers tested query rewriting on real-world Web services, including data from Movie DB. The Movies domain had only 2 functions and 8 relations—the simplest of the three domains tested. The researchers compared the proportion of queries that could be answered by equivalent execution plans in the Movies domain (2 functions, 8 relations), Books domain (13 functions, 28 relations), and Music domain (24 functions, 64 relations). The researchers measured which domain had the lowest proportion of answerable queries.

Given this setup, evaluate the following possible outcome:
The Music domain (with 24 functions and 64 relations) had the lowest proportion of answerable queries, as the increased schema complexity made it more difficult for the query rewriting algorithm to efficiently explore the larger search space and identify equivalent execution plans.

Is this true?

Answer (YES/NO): NO